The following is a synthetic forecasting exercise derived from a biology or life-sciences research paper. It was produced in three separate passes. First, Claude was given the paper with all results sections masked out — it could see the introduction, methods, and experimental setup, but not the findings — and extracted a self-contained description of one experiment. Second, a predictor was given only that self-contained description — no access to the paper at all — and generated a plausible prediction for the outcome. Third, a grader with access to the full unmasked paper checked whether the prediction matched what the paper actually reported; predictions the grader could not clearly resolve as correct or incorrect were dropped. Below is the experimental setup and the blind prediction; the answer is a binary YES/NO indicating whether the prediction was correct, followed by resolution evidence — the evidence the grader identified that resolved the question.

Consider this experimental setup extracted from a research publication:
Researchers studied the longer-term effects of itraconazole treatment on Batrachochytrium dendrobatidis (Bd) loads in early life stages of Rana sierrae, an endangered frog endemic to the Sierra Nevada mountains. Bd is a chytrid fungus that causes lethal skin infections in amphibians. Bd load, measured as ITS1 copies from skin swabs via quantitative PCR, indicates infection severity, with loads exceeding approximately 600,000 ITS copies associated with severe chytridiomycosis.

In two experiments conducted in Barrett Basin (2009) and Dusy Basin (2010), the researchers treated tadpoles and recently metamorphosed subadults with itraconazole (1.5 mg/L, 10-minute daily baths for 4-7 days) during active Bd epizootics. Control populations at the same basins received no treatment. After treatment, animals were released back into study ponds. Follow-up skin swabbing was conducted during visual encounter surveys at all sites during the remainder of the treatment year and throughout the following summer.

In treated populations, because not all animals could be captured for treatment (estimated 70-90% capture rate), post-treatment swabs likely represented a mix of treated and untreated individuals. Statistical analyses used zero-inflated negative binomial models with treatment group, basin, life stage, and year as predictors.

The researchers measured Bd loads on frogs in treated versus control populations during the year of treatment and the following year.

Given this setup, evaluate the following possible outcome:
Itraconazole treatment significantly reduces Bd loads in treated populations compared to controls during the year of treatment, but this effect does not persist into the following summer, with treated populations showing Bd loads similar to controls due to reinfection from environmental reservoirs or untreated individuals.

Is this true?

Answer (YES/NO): YES